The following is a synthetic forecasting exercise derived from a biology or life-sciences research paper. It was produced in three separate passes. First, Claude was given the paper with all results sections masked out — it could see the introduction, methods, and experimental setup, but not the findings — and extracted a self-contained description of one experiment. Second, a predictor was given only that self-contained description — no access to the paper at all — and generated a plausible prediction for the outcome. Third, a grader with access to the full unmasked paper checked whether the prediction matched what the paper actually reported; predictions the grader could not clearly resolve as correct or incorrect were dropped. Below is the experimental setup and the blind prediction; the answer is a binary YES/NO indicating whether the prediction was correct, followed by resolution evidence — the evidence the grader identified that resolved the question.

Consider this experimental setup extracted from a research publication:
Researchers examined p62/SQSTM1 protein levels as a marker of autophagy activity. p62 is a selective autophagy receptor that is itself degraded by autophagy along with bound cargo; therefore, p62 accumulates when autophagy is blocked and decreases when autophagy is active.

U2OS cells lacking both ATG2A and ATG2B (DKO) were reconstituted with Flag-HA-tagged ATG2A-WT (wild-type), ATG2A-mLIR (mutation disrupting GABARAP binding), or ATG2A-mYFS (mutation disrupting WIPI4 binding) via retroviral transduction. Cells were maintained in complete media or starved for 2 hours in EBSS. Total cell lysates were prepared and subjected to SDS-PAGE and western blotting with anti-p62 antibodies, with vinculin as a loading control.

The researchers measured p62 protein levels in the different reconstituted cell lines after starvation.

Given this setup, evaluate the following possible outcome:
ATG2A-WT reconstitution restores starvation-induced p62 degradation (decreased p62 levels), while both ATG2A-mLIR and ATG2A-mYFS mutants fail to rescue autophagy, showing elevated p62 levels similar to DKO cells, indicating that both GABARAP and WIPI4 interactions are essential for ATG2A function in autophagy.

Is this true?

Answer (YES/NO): NO